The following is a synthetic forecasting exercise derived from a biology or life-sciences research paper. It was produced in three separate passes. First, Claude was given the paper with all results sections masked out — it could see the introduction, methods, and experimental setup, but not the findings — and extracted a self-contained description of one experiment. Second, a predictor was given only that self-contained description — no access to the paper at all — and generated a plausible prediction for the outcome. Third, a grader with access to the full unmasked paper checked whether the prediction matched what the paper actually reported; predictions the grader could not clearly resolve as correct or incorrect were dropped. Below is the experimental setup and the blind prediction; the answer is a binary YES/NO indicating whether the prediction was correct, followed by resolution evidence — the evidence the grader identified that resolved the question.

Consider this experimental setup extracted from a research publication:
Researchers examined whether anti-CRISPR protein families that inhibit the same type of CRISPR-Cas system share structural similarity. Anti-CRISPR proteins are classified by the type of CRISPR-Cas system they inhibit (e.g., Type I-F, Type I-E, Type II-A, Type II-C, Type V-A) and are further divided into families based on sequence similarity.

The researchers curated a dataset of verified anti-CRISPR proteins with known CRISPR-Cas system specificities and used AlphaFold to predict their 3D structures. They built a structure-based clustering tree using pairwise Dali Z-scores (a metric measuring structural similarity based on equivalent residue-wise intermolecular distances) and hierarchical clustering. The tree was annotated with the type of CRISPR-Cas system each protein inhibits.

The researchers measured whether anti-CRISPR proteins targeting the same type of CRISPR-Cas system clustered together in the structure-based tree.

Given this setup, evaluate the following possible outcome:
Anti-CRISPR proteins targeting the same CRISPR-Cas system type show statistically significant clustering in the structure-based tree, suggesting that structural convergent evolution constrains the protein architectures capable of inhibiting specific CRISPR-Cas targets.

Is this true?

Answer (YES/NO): NO